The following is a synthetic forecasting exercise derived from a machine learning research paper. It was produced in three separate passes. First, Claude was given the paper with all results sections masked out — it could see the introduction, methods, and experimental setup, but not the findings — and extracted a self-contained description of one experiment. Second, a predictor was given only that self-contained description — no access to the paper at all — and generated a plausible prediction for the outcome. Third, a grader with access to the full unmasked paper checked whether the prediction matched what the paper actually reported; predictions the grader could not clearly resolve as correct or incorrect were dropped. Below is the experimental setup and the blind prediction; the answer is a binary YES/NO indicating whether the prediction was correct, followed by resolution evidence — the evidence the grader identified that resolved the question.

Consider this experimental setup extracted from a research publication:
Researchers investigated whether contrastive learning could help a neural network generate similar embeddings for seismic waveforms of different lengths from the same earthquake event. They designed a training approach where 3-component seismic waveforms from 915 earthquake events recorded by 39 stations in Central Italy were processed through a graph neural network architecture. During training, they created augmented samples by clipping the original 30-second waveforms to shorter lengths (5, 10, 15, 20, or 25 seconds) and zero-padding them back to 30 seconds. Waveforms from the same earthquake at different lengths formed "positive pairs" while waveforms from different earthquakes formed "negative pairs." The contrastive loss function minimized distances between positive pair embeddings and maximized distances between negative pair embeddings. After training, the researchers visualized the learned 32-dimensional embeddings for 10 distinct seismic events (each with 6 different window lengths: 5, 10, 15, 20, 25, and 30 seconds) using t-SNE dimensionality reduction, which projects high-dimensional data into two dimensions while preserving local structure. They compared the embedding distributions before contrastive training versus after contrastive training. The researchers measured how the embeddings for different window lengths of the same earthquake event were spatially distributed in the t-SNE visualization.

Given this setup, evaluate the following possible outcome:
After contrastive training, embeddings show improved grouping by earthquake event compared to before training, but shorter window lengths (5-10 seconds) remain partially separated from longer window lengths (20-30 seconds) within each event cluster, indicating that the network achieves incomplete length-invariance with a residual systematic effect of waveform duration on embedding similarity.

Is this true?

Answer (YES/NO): NO